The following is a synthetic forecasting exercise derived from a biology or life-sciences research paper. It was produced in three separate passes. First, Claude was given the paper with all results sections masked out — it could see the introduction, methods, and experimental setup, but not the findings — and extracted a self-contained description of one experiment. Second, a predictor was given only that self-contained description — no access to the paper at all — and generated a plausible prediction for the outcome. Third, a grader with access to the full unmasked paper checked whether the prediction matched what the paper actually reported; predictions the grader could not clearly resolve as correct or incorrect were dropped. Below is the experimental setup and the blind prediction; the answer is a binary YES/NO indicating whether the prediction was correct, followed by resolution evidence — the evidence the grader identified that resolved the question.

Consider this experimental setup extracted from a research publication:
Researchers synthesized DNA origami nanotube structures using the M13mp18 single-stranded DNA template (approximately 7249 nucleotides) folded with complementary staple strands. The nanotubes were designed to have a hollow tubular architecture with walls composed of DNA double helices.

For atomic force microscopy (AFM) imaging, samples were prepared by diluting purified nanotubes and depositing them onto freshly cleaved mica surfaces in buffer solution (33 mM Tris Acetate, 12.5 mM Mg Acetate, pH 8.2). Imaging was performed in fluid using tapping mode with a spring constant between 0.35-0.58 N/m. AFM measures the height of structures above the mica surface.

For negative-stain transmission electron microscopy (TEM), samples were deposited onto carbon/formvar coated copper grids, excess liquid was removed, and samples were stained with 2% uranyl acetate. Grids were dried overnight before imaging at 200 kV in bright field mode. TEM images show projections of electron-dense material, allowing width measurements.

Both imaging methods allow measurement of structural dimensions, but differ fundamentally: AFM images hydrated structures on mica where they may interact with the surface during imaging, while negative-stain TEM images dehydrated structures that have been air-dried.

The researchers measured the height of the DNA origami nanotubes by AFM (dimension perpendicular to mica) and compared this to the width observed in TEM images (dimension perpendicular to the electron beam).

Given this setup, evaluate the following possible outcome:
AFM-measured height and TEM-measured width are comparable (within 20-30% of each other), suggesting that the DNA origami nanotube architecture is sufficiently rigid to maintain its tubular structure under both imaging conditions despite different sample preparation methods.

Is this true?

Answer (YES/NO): NO